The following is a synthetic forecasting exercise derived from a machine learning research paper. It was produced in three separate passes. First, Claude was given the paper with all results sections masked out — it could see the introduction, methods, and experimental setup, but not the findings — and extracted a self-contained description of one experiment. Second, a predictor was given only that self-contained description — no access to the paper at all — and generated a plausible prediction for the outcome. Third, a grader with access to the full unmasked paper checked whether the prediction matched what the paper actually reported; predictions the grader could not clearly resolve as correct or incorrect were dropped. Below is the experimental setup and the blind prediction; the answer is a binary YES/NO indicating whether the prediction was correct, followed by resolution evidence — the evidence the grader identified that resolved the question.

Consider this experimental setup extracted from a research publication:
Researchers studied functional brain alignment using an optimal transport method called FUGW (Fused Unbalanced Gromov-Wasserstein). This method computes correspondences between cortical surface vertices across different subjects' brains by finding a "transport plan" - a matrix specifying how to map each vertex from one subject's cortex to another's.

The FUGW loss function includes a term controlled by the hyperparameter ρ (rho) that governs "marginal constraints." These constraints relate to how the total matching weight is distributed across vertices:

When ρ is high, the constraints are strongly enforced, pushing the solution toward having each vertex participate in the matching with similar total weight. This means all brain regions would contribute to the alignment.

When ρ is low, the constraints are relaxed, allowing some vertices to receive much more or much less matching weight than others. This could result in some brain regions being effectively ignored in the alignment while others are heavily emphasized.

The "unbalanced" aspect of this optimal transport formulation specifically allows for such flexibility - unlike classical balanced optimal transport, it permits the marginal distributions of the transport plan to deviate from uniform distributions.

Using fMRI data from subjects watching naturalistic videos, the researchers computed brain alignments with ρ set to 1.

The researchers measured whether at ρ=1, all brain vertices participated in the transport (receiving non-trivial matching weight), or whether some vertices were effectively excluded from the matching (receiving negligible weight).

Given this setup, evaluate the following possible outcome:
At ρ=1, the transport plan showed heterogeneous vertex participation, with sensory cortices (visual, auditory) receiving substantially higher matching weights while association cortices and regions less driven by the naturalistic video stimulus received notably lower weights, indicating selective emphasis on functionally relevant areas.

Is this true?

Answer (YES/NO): NO